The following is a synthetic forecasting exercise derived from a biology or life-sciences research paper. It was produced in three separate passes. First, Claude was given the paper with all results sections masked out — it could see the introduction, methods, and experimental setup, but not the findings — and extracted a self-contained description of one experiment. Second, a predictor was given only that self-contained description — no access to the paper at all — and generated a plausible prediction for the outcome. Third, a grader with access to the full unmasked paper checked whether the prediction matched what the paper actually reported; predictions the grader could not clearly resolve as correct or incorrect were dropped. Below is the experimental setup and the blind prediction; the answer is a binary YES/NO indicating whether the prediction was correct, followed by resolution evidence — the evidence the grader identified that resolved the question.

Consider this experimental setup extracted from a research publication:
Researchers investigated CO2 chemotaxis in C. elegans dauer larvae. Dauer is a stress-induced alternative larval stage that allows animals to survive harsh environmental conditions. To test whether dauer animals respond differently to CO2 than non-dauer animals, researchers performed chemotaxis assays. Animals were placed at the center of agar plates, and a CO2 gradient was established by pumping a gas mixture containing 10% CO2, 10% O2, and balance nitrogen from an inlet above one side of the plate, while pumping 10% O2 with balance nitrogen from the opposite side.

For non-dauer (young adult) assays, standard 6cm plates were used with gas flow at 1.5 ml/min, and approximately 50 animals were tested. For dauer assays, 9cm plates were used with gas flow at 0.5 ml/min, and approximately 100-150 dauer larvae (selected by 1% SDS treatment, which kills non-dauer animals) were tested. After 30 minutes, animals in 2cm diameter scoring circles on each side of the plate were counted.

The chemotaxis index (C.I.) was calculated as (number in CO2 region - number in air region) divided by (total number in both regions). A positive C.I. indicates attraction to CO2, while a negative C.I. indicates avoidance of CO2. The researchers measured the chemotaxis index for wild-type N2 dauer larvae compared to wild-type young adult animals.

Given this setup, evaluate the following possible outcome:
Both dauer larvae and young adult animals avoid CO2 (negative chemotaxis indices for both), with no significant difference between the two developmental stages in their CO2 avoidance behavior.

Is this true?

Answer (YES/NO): NO